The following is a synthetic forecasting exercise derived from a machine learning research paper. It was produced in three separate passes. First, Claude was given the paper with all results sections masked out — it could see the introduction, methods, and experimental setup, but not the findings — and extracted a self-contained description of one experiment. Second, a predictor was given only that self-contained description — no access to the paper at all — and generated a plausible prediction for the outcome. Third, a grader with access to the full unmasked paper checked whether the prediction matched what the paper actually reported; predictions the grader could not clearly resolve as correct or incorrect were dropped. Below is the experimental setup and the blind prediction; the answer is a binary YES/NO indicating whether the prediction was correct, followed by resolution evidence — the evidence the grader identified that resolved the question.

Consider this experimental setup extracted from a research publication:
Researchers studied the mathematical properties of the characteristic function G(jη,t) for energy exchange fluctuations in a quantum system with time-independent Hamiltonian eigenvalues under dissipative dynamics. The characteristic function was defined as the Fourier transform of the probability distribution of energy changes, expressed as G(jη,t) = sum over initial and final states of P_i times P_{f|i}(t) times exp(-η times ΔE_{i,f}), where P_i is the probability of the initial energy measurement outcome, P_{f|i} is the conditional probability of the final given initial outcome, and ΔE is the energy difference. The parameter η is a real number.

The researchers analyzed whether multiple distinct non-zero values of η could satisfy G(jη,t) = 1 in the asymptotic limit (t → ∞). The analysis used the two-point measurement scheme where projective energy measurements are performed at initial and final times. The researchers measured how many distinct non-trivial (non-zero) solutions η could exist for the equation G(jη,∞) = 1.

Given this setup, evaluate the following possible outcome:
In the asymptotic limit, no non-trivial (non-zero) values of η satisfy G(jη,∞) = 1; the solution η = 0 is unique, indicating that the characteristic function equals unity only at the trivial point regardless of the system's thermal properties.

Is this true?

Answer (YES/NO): NO